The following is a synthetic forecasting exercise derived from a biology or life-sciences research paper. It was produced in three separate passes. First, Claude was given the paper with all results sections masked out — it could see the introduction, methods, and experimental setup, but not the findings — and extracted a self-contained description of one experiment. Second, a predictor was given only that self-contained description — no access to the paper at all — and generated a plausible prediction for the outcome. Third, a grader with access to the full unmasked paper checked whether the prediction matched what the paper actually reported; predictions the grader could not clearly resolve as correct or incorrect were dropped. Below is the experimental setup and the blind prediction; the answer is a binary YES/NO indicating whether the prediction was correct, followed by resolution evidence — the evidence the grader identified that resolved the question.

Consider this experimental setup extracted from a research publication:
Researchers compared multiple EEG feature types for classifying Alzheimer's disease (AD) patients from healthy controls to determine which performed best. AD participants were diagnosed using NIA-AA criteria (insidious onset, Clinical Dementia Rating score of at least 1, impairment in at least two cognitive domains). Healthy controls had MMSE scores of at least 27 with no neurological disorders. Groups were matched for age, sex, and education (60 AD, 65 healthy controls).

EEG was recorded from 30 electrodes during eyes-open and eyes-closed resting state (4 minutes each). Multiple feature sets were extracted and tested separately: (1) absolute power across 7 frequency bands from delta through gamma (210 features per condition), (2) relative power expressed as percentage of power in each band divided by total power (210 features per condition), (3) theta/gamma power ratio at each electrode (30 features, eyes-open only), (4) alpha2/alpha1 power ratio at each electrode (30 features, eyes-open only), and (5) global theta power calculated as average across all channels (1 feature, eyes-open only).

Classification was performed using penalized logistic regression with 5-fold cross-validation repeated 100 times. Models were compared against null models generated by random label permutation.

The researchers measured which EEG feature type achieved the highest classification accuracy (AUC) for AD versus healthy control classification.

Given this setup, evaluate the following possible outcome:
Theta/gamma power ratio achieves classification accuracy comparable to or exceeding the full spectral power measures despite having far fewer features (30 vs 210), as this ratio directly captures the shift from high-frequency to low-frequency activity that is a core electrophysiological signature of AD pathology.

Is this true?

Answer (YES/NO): NO